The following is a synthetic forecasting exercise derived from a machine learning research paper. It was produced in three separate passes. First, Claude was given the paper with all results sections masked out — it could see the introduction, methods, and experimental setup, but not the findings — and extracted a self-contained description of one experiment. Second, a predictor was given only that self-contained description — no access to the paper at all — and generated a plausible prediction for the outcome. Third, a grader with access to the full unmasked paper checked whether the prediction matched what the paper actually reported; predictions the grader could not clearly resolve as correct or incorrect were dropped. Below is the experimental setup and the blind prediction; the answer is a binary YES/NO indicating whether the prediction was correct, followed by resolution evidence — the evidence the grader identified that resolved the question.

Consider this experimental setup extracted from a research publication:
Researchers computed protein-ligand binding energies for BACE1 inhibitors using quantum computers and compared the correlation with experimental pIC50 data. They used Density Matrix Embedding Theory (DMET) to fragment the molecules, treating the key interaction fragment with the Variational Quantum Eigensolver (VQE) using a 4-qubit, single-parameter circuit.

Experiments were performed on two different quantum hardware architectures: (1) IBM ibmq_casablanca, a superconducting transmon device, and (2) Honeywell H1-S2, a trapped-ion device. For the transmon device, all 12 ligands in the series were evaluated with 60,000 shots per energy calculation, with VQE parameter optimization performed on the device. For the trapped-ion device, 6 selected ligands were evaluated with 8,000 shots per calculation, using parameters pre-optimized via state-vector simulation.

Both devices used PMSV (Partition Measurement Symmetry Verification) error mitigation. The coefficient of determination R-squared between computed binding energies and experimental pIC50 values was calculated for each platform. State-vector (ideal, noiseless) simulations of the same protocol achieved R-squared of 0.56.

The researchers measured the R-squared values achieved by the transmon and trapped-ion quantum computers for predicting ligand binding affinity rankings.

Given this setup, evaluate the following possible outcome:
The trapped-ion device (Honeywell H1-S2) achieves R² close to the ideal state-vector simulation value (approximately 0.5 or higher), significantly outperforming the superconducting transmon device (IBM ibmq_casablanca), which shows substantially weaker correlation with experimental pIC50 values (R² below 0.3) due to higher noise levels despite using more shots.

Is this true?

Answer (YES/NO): NO